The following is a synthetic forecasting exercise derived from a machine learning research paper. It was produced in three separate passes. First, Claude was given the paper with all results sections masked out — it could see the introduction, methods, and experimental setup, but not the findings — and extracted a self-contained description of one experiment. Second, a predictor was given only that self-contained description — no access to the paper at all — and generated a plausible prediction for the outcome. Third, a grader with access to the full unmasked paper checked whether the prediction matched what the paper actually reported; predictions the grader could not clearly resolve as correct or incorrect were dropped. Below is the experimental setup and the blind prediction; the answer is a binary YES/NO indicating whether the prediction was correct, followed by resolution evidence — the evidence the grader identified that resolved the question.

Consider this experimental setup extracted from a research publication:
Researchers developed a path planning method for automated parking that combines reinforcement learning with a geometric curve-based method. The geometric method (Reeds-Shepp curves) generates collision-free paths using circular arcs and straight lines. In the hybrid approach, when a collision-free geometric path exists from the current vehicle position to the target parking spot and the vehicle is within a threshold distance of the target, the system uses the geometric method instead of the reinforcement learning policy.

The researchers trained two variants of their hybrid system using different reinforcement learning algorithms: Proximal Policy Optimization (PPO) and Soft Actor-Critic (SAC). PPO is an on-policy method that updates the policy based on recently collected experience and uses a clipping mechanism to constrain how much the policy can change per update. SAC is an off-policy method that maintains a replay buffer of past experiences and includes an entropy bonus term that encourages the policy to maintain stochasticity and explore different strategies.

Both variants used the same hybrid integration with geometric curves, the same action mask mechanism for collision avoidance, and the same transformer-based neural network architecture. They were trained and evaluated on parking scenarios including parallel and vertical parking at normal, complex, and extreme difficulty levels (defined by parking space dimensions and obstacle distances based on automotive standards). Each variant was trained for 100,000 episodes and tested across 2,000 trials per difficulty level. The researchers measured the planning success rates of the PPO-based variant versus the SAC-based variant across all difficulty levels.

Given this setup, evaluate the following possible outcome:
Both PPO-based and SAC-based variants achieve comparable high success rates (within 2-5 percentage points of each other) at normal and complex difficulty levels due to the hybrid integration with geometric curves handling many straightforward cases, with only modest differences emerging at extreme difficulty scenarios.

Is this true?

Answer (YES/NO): YES